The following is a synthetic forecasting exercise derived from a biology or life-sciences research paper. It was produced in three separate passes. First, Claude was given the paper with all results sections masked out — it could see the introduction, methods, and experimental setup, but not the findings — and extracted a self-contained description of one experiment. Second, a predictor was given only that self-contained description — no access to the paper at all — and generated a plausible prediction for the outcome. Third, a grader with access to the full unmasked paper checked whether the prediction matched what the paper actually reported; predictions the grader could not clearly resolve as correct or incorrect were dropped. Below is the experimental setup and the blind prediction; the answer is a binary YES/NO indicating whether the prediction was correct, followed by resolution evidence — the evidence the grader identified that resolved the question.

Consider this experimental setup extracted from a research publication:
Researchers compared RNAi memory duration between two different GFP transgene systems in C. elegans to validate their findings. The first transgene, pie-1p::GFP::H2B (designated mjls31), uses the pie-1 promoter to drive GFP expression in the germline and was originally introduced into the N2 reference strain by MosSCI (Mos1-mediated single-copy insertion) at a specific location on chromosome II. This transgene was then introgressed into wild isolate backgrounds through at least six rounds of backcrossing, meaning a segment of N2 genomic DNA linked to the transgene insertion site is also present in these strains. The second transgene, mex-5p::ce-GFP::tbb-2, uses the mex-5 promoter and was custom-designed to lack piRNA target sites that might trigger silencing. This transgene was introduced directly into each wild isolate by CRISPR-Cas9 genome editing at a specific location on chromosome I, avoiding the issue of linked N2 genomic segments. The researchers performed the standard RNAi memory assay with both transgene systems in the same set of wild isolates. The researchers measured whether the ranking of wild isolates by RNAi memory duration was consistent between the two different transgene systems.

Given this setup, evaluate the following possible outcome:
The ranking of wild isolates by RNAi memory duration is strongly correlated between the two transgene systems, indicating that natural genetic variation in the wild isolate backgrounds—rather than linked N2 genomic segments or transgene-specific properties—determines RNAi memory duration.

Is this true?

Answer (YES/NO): YES